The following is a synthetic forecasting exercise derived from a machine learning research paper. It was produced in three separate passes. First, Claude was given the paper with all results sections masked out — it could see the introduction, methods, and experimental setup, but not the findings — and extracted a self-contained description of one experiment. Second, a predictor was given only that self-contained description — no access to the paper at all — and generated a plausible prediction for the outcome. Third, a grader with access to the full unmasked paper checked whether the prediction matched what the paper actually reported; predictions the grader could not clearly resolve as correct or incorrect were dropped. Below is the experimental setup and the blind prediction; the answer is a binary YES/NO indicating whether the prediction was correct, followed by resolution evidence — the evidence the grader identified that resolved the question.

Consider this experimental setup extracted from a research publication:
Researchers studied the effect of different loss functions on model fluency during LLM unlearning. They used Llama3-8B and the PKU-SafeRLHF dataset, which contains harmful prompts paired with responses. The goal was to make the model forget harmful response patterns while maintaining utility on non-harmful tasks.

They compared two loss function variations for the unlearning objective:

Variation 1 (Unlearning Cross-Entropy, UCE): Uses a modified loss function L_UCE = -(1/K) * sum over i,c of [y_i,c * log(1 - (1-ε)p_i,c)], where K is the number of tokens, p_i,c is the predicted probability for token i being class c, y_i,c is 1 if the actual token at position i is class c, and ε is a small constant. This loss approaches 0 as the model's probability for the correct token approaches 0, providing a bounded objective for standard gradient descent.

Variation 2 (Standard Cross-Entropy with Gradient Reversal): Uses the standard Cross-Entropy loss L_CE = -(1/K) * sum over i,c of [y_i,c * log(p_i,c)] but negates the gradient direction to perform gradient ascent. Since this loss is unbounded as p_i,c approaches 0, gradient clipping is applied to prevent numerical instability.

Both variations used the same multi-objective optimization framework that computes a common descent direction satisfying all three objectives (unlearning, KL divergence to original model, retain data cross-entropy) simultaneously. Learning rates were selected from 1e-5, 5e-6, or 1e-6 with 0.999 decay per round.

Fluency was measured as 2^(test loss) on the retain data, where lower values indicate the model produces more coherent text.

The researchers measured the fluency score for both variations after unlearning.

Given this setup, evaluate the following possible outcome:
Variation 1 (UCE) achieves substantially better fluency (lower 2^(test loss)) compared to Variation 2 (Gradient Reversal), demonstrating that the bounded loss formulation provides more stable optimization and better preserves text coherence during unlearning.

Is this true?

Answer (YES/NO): YES